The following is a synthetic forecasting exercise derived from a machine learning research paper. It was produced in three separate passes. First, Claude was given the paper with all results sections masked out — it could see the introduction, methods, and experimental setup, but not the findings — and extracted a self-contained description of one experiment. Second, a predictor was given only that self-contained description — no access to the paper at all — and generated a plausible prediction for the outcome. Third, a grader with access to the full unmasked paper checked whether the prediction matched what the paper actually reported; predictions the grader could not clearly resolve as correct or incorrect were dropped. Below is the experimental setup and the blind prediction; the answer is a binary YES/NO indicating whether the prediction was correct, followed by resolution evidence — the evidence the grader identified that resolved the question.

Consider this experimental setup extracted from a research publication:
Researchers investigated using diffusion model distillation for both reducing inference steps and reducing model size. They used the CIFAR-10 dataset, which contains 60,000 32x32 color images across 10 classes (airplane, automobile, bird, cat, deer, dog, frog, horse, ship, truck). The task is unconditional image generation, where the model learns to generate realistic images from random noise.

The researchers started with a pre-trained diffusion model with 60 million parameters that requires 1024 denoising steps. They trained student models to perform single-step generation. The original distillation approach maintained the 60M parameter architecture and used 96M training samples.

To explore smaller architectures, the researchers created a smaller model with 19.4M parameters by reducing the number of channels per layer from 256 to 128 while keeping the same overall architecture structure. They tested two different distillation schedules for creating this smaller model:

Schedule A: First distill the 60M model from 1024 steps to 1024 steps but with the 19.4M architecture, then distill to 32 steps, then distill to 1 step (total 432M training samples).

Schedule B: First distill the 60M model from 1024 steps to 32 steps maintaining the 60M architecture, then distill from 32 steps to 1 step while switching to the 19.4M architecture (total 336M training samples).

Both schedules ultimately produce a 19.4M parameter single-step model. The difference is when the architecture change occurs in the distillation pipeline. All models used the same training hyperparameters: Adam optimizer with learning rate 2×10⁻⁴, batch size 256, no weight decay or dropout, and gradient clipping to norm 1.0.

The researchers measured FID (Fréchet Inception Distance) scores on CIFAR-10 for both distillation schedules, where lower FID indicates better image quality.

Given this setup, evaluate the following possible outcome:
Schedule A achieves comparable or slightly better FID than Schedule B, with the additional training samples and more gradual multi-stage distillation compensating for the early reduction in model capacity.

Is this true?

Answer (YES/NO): NO